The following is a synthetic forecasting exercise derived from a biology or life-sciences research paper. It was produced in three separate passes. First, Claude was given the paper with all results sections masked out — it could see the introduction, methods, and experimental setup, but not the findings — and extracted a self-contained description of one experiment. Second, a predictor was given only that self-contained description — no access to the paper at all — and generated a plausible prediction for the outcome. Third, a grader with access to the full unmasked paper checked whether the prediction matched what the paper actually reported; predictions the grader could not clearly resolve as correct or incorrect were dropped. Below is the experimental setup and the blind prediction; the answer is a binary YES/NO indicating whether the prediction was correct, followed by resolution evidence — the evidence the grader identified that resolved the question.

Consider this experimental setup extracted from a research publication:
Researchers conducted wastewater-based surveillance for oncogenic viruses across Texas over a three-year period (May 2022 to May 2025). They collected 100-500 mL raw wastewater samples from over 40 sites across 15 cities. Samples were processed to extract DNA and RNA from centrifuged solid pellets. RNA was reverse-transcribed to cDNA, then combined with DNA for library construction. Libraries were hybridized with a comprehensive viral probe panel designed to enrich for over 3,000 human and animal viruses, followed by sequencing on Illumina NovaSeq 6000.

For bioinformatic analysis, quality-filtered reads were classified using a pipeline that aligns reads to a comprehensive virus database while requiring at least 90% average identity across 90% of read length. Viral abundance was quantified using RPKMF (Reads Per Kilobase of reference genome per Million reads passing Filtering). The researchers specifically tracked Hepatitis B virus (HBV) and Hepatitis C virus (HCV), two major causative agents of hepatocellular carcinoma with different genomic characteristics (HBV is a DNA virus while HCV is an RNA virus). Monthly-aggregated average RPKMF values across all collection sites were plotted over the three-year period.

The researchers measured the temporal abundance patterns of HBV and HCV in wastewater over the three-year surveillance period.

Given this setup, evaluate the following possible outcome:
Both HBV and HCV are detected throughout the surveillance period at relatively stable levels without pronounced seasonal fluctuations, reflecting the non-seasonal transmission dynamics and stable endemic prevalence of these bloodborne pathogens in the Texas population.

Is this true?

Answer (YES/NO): NO